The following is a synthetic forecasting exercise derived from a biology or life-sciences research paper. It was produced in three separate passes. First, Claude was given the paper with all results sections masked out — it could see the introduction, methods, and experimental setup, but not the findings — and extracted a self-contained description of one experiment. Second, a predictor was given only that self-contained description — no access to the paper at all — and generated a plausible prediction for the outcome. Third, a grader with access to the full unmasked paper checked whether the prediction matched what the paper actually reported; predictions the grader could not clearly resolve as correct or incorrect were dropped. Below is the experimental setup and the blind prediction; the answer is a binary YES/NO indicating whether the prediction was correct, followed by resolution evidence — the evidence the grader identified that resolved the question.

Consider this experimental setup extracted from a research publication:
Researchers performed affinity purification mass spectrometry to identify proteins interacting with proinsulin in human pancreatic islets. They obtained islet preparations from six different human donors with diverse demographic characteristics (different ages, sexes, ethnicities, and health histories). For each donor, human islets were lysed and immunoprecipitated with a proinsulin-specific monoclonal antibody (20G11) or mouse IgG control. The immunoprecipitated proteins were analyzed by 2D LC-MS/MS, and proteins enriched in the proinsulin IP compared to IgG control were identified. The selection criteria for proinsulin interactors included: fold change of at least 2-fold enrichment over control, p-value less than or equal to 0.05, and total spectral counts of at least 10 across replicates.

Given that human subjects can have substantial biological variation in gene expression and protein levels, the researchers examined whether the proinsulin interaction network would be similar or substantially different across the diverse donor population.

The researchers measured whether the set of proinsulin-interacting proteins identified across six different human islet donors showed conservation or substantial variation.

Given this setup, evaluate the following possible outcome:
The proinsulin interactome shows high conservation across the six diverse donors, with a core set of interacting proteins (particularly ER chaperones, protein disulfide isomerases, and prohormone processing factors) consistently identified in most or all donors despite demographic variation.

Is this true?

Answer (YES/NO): YES